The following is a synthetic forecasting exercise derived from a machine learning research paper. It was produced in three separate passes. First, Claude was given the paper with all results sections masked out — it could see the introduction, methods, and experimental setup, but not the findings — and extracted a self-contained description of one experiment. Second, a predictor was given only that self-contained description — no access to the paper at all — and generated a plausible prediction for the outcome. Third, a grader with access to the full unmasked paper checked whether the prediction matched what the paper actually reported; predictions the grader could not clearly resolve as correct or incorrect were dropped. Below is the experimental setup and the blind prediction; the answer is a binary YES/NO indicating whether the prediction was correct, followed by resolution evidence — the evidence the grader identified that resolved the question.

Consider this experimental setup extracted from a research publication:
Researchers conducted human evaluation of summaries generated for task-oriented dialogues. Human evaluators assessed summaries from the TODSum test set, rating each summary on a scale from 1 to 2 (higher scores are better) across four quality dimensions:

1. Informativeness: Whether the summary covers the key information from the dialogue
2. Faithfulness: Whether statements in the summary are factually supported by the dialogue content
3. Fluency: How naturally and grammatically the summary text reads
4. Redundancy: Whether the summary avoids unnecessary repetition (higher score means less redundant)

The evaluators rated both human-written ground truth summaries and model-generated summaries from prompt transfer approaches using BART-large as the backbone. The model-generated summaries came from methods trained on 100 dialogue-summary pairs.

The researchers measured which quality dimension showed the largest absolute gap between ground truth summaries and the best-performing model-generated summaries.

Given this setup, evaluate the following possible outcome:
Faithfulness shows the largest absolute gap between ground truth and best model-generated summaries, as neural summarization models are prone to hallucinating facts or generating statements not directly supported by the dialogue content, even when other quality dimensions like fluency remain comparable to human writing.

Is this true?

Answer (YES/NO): NO